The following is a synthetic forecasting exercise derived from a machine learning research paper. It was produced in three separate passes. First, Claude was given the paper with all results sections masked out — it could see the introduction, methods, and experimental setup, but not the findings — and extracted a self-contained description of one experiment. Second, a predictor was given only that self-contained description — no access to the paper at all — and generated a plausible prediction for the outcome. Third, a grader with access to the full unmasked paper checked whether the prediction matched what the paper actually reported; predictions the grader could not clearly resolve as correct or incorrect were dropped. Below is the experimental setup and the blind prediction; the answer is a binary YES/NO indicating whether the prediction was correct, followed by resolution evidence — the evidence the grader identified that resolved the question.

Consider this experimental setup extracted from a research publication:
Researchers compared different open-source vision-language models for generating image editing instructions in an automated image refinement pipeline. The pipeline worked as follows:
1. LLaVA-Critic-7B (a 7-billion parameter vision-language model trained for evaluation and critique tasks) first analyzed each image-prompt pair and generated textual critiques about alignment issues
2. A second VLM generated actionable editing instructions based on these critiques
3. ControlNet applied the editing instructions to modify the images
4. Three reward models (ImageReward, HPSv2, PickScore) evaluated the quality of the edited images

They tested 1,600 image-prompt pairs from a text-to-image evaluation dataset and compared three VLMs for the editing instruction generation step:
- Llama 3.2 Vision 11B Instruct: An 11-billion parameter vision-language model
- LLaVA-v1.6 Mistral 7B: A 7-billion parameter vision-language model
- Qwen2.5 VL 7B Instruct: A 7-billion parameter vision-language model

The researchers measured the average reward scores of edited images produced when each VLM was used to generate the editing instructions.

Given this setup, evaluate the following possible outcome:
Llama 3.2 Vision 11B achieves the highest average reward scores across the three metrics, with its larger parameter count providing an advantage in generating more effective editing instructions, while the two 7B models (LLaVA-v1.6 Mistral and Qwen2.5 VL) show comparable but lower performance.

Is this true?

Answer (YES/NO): NO